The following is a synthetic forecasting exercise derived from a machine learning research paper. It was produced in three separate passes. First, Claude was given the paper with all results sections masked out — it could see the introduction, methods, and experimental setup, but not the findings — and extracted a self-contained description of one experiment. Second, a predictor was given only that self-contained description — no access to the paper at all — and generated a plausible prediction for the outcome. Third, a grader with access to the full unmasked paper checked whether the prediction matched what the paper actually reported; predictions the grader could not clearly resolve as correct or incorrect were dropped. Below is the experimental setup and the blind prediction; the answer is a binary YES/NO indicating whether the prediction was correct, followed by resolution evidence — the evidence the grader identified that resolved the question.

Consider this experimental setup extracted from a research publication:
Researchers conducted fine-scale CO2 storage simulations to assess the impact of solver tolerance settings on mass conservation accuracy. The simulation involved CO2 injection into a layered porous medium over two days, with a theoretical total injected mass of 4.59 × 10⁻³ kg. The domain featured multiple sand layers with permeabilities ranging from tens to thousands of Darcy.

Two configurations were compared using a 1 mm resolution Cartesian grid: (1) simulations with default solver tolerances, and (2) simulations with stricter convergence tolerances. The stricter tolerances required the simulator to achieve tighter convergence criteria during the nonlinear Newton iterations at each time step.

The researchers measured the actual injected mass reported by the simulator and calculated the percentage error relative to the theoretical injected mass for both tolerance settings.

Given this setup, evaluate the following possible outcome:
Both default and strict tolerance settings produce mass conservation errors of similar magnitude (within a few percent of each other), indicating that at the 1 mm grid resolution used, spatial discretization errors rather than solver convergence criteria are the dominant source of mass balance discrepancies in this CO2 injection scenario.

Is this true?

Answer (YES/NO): NO